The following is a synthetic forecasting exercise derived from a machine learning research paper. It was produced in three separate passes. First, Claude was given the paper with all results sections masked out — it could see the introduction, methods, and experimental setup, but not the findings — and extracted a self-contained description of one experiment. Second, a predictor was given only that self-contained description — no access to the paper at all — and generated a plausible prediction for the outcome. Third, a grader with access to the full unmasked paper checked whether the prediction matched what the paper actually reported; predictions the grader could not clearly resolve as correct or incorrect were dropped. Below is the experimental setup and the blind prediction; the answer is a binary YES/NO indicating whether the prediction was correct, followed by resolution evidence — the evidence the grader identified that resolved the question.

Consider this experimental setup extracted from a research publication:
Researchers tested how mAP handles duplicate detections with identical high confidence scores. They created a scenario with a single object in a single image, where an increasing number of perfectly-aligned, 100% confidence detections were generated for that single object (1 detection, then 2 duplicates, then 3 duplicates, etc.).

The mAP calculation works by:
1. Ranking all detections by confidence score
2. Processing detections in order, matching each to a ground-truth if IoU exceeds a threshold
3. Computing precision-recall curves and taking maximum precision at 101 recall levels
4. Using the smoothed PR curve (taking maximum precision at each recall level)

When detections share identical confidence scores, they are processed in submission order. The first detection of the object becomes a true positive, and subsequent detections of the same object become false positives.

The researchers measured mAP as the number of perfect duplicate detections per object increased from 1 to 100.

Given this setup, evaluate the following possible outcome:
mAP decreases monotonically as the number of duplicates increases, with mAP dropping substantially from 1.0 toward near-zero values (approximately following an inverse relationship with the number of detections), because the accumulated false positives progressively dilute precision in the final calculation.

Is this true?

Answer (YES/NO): NO